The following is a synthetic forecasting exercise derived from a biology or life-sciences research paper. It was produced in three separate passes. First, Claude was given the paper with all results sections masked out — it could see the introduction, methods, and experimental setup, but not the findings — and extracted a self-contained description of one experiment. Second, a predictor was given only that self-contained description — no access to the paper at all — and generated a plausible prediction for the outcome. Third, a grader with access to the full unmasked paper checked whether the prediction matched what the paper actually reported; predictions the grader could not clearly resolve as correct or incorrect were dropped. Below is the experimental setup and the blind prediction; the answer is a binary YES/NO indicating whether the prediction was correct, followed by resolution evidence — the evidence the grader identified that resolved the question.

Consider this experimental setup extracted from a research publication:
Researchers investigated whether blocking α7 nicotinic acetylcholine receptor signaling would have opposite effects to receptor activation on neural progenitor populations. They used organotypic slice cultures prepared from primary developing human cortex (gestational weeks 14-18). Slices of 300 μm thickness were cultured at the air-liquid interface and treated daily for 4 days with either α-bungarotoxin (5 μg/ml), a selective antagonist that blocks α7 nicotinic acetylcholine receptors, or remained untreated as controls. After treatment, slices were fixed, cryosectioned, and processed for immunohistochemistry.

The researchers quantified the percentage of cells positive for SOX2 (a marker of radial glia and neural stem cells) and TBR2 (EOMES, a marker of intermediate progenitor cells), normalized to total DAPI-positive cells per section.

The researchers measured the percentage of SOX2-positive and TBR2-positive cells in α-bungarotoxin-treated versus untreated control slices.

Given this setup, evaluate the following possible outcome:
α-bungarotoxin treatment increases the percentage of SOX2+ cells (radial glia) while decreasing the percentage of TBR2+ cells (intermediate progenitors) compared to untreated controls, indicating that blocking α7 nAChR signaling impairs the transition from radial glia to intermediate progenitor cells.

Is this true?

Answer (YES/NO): NO